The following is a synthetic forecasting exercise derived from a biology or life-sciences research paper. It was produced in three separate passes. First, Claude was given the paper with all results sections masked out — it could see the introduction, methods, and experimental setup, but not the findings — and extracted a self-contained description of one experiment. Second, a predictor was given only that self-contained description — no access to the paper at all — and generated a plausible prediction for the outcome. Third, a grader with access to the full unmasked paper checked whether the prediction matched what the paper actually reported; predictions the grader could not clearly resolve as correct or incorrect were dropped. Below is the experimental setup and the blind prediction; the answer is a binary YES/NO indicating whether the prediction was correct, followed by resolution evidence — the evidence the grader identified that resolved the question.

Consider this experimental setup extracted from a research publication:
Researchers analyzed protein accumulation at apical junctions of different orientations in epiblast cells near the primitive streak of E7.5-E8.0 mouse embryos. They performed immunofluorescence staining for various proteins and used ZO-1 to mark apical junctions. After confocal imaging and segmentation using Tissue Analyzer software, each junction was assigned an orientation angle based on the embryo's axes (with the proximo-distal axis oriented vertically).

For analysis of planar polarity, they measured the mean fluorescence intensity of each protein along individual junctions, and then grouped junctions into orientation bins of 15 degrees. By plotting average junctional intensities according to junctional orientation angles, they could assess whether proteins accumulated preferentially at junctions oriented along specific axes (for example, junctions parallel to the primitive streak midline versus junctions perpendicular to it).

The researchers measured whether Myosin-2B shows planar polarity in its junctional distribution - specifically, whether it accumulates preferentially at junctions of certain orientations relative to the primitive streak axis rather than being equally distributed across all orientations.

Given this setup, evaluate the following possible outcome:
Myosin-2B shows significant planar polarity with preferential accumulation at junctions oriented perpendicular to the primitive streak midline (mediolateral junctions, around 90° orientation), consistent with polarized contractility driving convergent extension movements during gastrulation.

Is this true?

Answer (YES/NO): NO